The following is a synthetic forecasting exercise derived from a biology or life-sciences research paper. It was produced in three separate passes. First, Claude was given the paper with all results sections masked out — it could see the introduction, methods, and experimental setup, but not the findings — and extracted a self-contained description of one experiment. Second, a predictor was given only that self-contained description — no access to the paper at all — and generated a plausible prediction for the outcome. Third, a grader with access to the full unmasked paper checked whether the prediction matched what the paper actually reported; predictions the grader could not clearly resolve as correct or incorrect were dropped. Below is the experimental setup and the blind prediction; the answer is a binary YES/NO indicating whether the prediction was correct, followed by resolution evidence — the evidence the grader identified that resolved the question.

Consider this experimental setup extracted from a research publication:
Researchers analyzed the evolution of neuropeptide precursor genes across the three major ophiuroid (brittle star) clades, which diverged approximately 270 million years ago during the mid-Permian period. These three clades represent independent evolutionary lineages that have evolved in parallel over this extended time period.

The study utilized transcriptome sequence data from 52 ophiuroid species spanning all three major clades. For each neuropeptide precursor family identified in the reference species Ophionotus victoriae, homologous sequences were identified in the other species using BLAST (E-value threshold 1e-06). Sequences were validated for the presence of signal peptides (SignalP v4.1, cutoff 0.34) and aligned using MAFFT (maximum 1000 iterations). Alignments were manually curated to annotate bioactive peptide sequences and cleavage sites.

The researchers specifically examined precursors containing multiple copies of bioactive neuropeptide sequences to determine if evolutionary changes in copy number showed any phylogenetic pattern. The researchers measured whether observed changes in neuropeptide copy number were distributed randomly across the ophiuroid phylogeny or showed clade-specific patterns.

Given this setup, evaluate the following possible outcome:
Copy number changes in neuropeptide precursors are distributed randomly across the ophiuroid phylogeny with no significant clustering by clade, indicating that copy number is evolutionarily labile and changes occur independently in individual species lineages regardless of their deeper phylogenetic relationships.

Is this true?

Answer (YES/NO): NO